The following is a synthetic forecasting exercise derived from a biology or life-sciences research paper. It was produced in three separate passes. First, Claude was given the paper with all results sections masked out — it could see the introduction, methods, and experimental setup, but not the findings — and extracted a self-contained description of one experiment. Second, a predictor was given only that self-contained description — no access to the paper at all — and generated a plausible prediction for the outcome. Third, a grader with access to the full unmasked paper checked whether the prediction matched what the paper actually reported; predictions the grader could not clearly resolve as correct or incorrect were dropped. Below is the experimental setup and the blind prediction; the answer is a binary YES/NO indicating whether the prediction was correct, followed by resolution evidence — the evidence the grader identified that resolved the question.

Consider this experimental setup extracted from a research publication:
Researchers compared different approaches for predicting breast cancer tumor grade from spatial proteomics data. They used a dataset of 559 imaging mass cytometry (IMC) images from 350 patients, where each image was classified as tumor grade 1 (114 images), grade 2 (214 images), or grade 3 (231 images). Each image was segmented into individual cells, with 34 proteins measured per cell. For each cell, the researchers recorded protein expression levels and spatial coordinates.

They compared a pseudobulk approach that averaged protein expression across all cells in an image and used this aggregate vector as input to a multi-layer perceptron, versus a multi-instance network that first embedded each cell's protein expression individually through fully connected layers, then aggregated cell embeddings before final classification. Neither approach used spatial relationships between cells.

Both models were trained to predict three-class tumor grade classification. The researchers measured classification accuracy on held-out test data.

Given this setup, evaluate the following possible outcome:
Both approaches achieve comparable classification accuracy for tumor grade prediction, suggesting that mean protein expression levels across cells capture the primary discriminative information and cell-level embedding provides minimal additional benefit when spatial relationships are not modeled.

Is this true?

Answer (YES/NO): NO